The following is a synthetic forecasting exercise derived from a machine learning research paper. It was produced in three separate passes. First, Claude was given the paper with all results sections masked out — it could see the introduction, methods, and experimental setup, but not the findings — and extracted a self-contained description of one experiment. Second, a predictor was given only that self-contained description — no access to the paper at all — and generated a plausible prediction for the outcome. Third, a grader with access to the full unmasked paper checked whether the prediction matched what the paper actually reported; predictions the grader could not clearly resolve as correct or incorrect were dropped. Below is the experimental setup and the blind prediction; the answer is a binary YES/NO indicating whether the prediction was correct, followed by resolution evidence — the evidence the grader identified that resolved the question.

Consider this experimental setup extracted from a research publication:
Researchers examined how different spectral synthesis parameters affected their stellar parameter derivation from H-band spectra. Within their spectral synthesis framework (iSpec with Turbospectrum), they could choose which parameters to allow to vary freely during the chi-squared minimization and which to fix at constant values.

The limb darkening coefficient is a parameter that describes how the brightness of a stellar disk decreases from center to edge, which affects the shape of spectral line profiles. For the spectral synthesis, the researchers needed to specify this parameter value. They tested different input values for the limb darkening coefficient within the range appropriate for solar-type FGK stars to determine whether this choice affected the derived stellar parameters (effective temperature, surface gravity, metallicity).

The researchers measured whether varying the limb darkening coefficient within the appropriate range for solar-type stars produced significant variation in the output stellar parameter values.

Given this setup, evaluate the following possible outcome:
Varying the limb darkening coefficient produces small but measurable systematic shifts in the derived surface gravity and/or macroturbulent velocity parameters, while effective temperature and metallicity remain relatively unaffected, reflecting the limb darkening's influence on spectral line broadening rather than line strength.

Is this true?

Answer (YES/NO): NO